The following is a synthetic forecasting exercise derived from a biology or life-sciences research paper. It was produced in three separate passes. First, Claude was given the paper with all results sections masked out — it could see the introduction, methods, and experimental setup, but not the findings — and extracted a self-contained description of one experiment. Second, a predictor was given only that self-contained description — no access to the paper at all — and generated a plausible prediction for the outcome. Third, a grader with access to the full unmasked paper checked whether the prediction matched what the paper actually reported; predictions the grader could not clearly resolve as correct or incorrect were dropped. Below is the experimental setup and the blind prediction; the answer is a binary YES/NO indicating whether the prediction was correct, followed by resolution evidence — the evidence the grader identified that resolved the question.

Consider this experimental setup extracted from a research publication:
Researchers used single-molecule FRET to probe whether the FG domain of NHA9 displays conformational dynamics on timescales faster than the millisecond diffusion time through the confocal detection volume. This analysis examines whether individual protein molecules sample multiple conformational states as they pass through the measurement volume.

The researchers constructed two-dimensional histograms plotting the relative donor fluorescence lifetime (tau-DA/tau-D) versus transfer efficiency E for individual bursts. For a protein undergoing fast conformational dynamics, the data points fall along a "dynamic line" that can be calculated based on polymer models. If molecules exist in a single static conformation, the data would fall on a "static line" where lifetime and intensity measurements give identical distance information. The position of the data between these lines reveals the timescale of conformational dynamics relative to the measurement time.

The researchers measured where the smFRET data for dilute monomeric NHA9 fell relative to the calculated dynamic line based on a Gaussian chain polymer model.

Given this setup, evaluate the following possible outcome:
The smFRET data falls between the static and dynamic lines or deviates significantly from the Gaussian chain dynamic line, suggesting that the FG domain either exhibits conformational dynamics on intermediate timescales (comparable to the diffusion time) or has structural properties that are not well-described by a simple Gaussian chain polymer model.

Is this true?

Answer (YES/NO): NO